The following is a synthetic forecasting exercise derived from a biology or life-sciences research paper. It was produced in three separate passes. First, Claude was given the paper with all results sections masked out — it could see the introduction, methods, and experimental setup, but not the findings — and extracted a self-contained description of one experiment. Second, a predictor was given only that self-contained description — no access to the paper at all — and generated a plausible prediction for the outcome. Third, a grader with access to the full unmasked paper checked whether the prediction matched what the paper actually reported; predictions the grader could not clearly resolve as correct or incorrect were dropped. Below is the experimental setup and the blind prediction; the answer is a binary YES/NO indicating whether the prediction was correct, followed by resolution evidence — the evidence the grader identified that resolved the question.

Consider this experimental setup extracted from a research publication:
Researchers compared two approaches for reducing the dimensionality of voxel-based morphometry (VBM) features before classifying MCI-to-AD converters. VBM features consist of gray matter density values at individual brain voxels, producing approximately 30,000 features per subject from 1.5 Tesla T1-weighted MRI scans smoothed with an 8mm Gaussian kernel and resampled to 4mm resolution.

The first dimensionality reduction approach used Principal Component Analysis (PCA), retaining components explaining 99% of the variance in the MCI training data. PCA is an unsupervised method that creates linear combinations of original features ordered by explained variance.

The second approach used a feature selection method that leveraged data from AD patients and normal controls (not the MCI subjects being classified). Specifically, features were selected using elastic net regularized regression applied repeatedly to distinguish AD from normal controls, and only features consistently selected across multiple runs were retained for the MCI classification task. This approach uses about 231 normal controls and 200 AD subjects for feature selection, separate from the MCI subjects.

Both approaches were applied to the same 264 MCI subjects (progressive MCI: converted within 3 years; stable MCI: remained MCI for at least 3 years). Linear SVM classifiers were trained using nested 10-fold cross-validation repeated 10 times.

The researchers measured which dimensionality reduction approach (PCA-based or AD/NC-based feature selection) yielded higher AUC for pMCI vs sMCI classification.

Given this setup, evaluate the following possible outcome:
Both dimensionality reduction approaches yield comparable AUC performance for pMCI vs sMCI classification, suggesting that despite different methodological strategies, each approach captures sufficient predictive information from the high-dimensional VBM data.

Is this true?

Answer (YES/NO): NO